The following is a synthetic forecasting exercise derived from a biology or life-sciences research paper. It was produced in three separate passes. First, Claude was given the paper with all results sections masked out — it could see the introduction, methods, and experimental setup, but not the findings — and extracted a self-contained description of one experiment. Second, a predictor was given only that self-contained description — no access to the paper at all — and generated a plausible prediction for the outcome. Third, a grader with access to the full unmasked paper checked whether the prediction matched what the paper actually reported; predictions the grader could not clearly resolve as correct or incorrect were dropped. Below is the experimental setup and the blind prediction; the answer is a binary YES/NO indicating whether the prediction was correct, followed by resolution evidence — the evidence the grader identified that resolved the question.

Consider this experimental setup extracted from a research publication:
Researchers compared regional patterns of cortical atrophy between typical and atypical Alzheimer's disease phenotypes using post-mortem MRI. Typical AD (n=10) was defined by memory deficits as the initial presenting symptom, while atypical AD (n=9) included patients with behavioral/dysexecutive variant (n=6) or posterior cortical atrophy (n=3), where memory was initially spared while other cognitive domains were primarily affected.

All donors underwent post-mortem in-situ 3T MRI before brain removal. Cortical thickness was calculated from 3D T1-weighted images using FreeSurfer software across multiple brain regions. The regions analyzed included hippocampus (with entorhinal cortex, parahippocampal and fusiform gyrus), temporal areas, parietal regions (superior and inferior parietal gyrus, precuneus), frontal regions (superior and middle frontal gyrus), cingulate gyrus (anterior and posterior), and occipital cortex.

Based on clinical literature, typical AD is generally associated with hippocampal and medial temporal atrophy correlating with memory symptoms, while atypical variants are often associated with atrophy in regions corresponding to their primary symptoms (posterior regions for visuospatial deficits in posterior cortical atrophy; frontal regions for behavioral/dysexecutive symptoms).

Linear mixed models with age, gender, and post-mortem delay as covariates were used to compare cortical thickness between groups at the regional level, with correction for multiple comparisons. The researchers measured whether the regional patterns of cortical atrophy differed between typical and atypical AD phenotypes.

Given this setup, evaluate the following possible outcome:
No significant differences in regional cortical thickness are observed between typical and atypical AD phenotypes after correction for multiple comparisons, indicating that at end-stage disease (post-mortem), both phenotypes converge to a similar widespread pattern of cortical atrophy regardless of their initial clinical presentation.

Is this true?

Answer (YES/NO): YES